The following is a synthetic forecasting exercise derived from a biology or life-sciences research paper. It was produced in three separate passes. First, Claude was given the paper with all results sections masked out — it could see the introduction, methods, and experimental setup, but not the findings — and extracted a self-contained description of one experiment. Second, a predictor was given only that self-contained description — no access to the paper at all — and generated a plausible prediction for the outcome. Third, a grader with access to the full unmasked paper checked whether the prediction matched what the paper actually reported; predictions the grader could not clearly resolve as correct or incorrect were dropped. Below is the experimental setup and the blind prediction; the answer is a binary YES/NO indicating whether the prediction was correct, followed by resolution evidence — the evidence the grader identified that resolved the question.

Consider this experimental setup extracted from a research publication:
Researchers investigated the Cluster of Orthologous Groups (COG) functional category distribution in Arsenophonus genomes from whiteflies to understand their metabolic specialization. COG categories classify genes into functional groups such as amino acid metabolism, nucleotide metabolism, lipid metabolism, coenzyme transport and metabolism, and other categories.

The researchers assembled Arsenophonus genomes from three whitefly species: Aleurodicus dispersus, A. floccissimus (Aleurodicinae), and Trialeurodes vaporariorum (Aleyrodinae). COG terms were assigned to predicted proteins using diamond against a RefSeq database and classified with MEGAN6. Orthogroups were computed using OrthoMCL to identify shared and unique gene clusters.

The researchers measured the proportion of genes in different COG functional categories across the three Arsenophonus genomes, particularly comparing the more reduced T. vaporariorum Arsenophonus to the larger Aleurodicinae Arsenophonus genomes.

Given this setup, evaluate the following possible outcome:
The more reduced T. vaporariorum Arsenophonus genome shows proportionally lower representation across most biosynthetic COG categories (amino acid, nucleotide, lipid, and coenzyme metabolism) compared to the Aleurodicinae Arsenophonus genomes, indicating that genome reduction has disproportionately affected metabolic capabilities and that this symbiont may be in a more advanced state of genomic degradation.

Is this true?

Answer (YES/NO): NO